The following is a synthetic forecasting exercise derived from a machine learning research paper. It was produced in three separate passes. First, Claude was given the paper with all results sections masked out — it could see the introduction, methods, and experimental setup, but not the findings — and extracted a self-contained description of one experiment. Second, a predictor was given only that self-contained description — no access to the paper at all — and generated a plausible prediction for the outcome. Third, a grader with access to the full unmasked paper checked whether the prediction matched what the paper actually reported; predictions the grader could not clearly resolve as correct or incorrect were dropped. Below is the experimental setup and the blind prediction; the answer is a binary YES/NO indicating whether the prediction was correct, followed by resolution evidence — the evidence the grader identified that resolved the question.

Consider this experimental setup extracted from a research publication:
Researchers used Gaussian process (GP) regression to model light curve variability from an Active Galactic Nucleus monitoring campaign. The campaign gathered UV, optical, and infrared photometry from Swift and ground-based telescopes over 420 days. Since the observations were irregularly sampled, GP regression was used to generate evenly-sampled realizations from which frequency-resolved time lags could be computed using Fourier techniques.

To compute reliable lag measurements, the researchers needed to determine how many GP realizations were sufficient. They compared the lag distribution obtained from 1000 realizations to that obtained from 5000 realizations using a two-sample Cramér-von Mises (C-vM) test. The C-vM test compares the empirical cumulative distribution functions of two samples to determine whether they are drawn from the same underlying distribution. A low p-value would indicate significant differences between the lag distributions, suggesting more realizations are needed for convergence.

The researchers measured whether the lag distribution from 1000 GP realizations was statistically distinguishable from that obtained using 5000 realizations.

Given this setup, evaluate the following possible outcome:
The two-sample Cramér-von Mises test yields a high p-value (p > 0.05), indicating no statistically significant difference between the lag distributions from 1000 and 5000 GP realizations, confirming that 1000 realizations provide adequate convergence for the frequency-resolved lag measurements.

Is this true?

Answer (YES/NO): YES